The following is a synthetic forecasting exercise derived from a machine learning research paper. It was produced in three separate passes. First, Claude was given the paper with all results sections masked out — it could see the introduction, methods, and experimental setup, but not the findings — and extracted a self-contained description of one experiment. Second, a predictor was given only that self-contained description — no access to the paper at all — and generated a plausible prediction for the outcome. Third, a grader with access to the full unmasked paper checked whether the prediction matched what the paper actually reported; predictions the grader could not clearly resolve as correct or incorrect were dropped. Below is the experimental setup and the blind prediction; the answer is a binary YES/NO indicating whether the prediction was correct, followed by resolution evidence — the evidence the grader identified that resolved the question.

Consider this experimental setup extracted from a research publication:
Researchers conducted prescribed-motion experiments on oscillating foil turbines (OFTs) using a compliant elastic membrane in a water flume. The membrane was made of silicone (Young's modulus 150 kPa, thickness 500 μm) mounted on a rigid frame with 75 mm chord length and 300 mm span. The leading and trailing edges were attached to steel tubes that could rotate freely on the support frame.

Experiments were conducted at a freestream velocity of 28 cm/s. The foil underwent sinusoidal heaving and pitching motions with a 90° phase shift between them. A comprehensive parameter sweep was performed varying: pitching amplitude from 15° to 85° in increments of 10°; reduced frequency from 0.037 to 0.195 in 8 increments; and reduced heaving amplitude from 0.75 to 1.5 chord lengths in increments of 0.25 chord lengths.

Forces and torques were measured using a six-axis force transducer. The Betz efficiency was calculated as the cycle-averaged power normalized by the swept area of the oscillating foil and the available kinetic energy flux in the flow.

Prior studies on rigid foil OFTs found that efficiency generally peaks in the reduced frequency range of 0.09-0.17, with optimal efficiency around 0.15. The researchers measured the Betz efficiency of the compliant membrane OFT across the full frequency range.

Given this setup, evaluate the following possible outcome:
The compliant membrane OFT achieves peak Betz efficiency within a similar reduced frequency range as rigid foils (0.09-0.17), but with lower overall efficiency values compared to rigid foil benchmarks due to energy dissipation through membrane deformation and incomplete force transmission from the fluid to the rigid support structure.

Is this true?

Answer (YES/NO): NO